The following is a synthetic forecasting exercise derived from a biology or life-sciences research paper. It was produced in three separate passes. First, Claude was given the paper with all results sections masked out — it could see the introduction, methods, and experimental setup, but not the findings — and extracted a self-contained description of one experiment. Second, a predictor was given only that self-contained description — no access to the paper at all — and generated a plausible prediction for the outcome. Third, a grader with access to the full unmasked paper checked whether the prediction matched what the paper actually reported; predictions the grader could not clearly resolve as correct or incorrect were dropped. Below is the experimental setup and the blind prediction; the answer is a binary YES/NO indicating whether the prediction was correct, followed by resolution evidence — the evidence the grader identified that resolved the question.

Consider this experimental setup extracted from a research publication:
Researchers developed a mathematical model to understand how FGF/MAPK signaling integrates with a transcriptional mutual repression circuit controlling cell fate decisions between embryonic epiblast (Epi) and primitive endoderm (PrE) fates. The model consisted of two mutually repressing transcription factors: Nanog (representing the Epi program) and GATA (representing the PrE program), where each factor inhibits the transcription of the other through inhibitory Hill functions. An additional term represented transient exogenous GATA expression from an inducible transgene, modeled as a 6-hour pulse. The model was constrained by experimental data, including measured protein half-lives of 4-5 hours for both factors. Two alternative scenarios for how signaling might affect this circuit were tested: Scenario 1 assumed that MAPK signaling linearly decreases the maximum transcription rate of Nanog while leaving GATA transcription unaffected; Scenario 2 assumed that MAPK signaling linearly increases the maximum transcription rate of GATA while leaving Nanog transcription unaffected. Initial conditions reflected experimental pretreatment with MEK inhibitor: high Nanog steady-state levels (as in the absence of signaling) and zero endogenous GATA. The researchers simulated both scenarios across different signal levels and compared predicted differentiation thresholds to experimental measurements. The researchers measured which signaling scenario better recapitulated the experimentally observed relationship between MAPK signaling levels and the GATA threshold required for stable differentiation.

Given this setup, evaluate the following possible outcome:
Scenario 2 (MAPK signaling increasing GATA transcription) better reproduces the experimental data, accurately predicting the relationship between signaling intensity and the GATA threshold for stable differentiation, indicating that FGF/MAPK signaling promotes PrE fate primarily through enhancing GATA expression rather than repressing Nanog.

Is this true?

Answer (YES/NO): NO